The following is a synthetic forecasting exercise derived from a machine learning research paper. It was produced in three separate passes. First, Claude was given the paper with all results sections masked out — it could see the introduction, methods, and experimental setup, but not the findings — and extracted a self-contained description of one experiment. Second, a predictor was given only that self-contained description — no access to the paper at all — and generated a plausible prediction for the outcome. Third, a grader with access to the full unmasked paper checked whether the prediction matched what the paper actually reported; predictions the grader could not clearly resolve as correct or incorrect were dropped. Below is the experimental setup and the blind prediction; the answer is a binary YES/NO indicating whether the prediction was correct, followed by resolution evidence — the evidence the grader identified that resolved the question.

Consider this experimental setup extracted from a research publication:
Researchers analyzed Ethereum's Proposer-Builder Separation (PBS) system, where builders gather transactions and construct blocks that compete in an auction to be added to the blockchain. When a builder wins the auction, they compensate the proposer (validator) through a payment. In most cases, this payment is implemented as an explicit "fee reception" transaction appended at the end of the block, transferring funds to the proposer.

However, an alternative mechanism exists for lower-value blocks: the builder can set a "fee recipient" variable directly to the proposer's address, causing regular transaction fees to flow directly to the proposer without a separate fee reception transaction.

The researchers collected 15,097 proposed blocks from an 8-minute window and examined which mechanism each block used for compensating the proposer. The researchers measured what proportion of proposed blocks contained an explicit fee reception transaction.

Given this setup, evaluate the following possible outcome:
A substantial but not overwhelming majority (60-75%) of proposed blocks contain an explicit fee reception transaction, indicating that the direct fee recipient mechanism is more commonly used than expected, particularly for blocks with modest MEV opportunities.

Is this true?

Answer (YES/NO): NO